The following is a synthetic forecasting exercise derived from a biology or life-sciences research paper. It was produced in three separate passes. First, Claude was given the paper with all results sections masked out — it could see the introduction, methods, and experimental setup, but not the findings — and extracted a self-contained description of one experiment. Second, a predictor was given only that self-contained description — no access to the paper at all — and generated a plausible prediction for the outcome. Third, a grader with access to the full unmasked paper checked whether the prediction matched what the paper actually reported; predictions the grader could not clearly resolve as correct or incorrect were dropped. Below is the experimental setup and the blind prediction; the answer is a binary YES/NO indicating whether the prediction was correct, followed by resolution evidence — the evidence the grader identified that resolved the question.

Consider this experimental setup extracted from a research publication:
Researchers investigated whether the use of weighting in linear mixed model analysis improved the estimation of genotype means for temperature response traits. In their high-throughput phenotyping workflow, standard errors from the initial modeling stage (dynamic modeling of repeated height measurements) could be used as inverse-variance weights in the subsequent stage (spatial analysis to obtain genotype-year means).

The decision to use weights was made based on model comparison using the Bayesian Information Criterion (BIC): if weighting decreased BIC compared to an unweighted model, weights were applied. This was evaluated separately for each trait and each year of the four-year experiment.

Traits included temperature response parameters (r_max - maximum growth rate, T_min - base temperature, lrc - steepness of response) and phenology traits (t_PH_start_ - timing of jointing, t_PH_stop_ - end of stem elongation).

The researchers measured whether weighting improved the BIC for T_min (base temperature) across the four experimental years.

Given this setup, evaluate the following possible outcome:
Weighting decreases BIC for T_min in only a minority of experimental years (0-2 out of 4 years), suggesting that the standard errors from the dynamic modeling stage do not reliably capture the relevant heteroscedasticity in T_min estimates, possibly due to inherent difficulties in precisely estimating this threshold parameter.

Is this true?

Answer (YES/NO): YES